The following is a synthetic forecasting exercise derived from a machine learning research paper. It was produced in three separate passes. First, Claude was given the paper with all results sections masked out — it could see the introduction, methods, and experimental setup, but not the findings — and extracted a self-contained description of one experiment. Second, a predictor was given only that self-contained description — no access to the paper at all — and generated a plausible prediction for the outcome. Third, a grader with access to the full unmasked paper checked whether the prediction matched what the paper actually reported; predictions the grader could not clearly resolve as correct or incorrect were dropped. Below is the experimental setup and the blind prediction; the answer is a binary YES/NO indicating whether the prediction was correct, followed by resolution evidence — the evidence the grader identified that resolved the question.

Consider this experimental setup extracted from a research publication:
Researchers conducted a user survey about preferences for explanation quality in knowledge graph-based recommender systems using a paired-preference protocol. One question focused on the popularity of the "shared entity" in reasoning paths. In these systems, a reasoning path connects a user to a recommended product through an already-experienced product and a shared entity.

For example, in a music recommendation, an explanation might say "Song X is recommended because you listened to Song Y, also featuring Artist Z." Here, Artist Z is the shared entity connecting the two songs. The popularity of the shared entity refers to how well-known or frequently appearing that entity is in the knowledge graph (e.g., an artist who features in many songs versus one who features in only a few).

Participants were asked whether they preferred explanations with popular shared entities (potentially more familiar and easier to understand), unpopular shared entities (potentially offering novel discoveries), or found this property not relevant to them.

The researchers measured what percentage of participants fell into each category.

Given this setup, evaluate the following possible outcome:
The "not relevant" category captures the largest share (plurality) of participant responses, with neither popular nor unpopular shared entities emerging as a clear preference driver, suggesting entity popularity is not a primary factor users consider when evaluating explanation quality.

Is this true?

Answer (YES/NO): NO